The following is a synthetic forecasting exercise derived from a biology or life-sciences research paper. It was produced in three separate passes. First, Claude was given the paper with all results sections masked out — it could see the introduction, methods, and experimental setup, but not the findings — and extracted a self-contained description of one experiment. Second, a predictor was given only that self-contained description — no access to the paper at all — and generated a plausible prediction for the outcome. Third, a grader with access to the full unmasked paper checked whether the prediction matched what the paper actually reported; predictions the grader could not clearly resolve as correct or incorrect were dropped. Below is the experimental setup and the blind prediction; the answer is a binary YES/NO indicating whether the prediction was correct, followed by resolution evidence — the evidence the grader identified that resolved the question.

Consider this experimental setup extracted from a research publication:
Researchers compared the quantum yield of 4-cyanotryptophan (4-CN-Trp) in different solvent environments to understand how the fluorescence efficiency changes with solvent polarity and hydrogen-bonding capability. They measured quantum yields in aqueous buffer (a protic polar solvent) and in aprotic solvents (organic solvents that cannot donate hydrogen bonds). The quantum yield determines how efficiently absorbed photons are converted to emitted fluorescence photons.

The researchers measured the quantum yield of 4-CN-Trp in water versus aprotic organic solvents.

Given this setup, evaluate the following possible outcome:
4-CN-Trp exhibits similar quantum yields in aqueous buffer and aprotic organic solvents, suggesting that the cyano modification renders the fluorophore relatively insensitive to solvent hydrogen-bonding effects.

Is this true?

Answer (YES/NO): NO